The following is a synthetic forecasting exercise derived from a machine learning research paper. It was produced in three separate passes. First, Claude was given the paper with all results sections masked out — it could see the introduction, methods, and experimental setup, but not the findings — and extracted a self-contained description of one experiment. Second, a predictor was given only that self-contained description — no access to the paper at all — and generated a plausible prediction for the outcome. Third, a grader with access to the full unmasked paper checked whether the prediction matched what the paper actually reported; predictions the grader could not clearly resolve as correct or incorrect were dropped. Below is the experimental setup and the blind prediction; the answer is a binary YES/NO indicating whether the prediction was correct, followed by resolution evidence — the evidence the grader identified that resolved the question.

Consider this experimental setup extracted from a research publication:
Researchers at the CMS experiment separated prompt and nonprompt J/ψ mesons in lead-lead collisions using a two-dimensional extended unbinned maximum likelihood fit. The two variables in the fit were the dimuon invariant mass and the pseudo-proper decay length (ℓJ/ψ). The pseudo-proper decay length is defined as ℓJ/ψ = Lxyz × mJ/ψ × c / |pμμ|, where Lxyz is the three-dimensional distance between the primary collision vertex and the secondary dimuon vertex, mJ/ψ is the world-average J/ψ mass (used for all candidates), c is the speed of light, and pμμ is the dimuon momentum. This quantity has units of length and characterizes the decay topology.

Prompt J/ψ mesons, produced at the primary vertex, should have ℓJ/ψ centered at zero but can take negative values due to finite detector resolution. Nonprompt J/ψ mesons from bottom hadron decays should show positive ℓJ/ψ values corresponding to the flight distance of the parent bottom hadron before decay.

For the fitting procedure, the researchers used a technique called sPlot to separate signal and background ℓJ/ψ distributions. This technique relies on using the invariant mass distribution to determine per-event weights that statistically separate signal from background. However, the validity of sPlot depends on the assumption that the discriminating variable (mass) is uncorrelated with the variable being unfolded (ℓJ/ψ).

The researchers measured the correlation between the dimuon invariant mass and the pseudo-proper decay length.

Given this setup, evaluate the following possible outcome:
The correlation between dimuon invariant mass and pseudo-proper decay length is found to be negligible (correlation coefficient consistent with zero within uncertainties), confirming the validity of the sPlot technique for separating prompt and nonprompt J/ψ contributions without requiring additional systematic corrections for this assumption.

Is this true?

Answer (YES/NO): YES